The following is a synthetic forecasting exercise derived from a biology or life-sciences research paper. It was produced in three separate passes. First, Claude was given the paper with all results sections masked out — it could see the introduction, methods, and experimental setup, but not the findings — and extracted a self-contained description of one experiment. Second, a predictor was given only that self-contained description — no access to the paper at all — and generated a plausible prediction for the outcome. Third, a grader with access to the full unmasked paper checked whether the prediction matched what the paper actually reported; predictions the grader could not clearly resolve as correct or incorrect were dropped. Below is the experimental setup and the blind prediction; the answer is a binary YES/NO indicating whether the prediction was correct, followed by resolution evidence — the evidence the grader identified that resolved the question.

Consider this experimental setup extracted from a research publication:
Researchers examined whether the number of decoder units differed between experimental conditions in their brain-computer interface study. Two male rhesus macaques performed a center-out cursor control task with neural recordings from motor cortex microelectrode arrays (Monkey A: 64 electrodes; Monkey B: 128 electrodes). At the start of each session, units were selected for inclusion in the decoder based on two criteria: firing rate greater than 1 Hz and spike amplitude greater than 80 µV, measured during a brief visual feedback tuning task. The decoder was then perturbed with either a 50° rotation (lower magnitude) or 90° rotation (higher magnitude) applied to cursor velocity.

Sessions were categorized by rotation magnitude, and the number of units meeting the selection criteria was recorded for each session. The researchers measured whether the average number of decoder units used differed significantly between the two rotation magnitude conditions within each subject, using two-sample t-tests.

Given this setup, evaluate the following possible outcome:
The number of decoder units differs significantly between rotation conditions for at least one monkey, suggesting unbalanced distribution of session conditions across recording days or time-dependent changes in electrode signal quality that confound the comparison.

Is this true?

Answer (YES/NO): NO